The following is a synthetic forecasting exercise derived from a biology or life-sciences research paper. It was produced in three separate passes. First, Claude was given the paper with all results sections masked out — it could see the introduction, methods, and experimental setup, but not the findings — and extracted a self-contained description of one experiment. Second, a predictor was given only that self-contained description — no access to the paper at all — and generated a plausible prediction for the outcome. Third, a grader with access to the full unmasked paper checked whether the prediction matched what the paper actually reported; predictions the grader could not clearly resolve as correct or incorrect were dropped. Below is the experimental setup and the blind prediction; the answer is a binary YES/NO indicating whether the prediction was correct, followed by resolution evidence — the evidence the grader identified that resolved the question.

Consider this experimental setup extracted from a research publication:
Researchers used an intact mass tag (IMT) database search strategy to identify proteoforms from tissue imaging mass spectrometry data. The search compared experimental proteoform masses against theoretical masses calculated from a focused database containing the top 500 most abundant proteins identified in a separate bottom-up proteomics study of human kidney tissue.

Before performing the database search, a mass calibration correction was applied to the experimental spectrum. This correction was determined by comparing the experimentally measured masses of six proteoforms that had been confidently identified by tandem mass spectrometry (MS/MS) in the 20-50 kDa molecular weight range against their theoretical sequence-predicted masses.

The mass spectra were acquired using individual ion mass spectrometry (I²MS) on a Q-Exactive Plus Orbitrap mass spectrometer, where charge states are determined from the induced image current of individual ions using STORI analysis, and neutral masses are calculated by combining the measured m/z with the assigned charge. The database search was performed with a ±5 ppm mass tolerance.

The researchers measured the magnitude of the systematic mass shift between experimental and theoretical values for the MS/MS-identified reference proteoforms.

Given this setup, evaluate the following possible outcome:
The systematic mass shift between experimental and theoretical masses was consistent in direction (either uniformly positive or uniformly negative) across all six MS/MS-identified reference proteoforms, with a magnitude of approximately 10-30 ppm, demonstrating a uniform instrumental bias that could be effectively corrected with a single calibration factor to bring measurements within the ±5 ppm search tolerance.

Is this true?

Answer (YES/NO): NO